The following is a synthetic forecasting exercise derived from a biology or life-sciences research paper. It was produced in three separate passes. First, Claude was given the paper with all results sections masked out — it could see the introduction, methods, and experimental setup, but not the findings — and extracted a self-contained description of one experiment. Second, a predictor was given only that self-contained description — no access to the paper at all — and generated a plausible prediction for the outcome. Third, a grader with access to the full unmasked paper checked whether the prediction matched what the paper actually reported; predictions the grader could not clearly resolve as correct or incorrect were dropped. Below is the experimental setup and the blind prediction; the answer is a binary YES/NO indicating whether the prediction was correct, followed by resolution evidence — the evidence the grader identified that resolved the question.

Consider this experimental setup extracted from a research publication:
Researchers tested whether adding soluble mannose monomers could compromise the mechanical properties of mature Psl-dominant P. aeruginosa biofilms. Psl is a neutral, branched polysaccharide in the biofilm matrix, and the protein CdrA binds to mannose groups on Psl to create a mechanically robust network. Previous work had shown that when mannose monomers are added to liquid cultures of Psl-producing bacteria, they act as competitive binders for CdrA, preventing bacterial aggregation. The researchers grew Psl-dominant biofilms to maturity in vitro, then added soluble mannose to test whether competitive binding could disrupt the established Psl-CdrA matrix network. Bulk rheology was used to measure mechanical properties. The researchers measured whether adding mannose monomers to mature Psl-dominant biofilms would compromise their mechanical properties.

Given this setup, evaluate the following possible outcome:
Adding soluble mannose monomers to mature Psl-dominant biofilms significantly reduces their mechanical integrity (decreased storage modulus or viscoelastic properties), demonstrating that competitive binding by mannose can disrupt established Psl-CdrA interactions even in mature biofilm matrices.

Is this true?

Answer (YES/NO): NO